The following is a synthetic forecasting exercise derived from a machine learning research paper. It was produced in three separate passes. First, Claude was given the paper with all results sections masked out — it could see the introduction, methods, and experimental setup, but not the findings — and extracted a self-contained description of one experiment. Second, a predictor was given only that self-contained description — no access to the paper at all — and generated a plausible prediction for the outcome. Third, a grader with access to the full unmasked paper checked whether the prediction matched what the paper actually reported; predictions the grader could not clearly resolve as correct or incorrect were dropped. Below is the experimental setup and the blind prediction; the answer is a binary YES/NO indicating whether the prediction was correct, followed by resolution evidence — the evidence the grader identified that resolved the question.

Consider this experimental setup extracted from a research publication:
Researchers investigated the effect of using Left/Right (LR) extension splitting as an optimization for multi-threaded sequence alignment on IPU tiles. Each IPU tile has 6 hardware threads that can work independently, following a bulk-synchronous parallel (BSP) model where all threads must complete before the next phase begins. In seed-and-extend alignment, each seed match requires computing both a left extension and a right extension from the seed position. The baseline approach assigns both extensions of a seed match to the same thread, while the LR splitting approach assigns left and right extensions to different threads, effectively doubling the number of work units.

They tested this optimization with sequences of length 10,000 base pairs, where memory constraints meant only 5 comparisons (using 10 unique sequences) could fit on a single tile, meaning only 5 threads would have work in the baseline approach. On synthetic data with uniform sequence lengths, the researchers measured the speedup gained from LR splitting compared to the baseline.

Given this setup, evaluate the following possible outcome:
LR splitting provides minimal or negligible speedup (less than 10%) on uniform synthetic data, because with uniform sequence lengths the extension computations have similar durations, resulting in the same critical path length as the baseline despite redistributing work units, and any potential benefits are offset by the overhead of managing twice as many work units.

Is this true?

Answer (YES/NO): YES